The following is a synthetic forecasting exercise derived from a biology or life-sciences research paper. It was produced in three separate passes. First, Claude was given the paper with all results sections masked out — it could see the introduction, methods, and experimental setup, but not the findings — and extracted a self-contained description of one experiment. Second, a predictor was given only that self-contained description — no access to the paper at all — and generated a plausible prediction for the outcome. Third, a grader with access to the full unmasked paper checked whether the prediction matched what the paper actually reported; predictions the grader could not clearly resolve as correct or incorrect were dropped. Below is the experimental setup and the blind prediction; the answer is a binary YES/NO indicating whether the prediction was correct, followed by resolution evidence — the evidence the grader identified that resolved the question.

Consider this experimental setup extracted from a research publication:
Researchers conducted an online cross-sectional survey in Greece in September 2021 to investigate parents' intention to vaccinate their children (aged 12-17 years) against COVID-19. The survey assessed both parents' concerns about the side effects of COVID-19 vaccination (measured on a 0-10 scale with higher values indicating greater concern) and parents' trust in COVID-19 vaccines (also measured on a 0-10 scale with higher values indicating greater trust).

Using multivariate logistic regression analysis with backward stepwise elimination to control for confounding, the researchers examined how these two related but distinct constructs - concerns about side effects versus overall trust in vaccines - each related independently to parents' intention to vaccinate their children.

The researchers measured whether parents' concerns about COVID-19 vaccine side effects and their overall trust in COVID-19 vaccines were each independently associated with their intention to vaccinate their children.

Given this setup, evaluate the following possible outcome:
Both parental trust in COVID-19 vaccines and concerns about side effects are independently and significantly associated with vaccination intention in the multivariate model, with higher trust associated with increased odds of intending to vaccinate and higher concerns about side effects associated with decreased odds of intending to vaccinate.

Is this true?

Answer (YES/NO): YES